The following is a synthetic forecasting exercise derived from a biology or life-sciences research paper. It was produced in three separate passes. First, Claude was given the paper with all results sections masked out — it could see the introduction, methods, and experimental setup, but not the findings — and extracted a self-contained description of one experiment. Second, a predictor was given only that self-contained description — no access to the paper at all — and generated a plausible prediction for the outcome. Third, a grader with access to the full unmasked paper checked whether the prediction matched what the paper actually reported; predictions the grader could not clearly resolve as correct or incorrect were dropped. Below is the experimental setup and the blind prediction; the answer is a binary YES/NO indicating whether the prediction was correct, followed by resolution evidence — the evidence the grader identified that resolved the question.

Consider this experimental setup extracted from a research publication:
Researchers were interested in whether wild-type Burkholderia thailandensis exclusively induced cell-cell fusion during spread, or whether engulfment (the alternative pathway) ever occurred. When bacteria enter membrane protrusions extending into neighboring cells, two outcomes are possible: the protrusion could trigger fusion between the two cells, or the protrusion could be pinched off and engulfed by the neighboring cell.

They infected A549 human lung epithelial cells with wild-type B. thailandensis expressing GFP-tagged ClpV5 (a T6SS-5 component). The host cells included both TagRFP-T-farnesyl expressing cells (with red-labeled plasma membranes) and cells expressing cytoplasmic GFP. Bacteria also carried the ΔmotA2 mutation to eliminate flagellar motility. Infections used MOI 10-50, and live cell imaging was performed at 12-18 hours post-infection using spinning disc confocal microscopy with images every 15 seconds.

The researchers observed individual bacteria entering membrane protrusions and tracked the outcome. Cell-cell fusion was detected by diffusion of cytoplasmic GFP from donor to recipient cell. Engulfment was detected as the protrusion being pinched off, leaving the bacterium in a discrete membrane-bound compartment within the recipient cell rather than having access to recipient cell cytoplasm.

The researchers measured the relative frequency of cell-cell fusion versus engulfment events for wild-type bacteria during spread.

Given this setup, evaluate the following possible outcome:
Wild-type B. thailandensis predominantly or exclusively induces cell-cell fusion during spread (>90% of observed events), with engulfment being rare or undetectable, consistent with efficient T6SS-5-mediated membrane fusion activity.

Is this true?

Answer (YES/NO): YES